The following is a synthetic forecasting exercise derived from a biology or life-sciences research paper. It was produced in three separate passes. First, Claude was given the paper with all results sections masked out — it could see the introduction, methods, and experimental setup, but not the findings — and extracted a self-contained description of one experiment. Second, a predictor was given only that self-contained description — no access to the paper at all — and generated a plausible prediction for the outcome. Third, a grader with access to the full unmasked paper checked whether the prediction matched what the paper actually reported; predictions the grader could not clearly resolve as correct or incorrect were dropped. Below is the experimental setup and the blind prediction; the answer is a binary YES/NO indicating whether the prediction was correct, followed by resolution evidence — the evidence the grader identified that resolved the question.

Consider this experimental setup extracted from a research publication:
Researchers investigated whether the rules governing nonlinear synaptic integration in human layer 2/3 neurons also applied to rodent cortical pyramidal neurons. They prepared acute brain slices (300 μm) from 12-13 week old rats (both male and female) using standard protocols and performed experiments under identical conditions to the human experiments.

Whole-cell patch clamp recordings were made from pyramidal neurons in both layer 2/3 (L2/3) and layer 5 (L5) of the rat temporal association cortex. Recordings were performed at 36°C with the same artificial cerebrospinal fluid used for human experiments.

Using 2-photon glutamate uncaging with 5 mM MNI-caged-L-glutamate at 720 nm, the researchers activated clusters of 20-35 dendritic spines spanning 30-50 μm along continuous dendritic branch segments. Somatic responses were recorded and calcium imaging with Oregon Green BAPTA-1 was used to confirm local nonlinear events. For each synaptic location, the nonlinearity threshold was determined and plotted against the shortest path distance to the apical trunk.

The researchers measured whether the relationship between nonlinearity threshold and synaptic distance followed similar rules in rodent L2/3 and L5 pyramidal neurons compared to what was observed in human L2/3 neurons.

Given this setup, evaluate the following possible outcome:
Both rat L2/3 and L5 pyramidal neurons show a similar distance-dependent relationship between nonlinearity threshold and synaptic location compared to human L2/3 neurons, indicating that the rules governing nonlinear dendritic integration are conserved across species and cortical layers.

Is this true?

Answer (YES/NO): YES